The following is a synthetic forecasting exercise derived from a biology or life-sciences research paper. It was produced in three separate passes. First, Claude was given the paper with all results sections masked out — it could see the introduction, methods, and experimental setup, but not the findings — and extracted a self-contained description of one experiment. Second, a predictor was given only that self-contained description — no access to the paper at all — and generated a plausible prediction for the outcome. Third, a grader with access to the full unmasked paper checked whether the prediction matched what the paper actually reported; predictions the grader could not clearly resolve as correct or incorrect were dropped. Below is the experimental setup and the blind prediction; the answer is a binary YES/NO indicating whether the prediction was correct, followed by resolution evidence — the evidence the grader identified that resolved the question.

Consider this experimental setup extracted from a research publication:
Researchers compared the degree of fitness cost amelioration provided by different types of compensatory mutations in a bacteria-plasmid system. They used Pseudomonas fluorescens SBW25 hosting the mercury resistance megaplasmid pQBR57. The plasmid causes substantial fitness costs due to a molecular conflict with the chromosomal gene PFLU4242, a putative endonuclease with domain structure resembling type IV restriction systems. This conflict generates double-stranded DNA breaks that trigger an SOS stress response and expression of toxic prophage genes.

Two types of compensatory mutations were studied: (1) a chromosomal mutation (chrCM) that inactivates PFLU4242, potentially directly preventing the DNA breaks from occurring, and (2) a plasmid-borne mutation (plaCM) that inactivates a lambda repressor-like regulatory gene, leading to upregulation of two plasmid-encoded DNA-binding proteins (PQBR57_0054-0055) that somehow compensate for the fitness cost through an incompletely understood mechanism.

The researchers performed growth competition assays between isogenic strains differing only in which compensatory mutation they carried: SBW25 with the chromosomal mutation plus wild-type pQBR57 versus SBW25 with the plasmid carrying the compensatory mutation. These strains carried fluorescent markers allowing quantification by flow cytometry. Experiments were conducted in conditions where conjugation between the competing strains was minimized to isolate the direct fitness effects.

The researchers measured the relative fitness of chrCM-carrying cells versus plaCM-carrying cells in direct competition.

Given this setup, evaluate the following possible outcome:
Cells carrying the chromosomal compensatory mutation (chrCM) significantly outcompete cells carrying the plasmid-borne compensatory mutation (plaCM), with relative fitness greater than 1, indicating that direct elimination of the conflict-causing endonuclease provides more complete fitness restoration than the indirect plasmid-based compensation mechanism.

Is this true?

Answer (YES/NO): YES